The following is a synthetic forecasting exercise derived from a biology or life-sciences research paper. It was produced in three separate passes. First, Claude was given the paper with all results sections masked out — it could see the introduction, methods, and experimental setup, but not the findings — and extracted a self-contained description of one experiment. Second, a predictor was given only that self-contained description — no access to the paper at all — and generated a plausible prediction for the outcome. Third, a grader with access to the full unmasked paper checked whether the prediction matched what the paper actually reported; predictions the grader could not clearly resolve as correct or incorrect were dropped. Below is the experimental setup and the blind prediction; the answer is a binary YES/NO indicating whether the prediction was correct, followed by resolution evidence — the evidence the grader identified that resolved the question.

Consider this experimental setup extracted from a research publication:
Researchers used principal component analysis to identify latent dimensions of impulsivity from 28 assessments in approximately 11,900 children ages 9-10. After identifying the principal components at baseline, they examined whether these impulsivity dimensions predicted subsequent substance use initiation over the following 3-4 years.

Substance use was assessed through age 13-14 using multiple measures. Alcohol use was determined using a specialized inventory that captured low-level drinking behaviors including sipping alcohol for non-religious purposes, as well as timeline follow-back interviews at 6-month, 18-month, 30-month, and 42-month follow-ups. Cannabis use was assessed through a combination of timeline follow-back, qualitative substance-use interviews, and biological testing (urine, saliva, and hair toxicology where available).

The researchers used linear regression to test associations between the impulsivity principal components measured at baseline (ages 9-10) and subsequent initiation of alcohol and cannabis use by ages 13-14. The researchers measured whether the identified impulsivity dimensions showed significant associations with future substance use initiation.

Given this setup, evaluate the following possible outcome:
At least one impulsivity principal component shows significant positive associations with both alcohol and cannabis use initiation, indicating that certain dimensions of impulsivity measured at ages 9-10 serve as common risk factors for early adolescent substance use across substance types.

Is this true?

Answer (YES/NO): YES